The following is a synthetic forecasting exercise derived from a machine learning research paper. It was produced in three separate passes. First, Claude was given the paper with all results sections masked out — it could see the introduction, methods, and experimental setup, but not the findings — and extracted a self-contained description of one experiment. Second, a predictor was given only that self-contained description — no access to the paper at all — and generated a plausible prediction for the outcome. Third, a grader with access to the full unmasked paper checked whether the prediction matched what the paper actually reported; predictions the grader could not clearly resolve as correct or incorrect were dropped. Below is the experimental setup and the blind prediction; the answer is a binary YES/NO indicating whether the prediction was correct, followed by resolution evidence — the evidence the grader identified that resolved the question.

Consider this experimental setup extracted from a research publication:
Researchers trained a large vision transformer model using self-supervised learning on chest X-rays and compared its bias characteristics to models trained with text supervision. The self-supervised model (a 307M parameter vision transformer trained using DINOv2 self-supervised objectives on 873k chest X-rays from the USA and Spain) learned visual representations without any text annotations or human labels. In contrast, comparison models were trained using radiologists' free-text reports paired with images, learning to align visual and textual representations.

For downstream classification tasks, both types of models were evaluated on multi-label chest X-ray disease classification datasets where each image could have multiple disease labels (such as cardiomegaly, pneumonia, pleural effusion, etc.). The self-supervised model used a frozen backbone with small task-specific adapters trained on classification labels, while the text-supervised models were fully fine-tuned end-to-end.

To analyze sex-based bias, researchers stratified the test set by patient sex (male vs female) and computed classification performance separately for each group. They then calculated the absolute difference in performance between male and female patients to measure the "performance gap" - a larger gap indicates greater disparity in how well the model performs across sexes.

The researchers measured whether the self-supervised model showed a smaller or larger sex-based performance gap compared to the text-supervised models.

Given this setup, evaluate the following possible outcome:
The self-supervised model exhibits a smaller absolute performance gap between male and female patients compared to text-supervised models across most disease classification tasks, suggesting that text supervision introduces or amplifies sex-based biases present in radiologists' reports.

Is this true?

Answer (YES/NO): NO